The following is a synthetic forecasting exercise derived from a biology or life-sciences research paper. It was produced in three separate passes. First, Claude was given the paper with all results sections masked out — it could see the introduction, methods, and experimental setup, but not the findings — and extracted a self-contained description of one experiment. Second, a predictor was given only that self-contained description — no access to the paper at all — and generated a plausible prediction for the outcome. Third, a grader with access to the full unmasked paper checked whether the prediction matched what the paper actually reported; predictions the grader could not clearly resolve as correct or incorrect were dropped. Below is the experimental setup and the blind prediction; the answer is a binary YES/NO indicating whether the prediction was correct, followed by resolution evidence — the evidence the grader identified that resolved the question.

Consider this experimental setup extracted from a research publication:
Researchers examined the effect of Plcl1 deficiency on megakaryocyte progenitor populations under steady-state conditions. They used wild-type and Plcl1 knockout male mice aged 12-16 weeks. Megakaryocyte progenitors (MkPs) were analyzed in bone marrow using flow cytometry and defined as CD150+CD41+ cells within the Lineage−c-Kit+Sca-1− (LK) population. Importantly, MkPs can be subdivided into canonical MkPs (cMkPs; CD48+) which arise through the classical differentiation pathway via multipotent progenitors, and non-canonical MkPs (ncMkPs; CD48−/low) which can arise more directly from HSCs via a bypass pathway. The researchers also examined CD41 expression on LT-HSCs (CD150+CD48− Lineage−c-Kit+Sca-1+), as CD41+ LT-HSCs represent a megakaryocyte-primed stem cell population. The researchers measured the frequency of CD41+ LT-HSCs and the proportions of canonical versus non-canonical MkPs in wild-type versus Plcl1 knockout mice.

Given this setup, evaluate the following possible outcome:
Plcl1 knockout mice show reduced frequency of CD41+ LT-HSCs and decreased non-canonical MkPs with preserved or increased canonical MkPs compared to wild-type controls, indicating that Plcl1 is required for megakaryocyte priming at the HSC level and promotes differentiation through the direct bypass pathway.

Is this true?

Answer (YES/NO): NO